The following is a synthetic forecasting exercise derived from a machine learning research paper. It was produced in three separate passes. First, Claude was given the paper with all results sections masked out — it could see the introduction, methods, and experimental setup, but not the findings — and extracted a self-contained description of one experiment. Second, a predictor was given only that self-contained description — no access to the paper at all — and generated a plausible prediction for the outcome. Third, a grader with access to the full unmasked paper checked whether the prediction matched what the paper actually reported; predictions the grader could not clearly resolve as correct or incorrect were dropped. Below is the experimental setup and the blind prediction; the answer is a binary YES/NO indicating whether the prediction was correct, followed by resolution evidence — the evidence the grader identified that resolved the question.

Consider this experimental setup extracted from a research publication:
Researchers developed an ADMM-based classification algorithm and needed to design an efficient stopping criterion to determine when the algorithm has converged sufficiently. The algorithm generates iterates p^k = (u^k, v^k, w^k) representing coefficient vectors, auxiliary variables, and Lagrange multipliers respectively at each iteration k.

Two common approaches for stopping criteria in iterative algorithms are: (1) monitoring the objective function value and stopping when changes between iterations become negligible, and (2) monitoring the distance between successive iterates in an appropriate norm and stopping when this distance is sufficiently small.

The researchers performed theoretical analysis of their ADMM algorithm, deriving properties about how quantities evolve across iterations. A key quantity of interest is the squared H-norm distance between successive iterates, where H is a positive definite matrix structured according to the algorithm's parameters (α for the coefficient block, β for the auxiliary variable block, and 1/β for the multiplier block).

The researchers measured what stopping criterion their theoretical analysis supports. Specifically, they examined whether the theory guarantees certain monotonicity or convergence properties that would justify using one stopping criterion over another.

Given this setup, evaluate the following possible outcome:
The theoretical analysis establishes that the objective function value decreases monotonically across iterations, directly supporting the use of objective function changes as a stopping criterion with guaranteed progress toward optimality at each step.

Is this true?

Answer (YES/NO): NO